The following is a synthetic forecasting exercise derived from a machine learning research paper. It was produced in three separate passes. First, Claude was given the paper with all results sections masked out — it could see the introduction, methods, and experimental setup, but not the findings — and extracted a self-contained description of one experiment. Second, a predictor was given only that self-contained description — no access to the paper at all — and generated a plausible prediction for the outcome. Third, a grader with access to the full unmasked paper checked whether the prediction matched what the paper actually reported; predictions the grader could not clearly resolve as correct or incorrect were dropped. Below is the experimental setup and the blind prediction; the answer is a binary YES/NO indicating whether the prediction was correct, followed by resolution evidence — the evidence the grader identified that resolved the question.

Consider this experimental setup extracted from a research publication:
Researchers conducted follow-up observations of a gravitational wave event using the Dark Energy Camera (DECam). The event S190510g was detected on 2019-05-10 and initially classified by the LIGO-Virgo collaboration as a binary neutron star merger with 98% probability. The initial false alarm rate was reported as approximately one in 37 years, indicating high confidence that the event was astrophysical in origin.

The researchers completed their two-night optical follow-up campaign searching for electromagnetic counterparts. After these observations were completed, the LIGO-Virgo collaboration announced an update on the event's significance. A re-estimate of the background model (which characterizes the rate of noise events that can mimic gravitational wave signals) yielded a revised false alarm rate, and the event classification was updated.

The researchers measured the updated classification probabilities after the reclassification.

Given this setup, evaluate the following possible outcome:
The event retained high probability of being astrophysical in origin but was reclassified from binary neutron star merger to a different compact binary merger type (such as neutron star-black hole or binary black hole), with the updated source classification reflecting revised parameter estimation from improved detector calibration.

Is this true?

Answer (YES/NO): NO